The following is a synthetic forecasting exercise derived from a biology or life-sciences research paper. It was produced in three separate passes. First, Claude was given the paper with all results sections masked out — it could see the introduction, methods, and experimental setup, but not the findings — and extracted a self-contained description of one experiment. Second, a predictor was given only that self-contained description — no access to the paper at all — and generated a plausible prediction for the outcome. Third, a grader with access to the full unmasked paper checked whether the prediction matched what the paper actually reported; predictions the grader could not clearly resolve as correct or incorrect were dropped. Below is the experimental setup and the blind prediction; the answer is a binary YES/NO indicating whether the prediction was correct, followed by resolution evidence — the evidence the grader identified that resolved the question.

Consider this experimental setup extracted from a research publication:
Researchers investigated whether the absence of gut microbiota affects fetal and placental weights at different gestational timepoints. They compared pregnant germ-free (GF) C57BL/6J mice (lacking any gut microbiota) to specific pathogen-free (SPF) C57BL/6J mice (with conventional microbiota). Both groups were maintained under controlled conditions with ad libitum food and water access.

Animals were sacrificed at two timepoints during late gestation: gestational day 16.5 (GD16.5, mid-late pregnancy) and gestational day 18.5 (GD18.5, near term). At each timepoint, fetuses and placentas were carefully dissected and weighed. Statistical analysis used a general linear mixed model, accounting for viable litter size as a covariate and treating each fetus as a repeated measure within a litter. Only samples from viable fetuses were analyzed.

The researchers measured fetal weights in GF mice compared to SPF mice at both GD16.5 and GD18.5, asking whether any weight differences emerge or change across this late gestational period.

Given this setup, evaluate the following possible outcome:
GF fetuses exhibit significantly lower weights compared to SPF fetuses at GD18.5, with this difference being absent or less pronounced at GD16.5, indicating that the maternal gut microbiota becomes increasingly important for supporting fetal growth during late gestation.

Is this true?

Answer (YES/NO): NO